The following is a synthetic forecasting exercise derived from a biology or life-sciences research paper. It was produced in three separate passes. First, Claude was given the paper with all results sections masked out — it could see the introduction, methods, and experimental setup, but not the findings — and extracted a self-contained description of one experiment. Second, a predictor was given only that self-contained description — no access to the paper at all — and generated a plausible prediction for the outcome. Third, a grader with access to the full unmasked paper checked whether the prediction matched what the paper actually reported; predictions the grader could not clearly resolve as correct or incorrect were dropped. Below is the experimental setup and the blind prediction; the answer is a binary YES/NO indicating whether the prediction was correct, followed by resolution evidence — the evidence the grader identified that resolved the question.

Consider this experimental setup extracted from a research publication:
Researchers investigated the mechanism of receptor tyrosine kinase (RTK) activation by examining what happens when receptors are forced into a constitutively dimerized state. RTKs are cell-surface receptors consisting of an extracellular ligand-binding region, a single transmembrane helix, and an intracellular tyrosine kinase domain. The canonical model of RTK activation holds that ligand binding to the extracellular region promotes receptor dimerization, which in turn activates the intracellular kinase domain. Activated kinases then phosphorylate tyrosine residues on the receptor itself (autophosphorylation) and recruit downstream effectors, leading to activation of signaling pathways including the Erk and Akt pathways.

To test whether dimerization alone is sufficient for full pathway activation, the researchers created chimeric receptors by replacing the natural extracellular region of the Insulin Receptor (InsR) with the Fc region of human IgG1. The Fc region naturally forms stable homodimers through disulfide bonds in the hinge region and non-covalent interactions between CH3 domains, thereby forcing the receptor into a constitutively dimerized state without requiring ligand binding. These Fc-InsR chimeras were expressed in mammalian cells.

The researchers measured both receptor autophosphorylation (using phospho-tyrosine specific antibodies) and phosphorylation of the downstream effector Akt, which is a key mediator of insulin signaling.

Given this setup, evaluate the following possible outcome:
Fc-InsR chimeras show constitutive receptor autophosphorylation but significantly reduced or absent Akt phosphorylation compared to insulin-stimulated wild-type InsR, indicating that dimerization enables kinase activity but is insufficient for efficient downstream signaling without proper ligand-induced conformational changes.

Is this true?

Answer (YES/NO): YES